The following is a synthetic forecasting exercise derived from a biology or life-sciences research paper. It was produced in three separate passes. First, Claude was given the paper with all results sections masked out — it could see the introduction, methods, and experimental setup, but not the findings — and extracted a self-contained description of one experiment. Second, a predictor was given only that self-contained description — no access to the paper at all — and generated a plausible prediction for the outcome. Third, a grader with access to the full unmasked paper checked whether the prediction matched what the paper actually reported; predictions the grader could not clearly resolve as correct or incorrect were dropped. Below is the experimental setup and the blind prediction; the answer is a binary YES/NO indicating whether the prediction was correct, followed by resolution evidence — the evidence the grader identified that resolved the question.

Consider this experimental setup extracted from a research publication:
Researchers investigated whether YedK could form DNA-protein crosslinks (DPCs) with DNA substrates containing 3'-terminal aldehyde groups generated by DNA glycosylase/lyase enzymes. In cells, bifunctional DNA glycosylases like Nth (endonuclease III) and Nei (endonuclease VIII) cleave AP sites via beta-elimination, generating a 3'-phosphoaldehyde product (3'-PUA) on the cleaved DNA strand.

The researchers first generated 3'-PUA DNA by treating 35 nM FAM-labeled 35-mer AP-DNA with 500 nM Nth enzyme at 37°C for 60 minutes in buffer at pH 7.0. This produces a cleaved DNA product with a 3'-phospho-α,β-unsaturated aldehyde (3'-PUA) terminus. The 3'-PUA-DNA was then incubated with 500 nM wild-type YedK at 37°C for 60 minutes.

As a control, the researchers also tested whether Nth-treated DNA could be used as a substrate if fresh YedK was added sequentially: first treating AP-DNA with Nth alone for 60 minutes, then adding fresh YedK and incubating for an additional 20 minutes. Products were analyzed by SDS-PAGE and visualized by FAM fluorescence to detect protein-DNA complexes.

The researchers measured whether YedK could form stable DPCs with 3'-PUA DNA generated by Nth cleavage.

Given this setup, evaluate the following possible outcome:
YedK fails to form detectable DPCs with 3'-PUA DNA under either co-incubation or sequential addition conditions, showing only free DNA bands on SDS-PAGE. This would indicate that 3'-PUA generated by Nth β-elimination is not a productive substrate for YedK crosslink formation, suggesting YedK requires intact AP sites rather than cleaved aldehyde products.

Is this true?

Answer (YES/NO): NO